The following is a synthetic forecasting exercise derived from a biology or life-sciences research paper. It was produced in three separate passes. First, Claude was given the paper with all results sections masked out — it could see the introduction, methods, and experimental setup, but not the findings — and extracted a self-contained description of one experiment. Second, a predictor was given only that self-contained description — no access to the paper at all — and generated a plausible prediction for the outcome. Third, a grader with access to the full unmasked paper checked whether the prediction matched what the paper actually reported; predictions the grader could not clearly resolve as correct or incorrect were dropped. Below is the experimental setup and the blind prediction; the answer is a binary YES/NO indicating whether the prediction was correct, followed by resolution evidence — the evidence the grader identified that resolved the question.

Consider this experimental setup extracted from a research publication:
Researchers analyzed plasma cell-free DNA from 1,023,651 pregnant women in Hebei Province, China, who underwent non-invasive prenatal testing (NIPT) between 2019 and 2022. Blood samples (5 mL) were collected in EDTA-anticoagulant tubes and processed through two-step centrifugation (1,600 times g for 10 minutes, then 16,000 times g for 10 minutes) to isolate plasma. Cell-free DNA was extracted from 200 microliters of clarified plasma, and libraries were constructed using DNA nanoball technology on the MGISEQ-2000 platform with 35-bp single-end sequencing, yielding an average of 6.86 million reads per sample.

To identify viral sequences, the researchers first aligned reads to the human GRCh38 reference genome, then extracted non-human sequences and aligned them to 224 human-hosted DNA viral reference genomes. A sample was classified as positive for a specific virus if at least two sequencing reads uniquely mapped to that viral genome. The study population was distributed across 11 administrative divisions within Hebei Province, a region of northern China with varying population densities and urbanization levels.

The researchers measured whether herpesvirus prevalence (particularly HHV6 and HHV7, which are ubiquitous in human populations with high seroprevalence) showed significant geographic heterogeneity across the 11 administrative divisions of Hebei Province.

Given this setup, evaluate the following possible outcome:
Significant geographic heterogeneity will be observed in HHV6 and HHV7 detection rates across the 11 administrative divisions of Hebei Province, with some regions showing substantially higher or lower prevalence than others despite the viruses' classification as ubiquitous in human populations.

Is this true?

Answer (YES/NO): YES